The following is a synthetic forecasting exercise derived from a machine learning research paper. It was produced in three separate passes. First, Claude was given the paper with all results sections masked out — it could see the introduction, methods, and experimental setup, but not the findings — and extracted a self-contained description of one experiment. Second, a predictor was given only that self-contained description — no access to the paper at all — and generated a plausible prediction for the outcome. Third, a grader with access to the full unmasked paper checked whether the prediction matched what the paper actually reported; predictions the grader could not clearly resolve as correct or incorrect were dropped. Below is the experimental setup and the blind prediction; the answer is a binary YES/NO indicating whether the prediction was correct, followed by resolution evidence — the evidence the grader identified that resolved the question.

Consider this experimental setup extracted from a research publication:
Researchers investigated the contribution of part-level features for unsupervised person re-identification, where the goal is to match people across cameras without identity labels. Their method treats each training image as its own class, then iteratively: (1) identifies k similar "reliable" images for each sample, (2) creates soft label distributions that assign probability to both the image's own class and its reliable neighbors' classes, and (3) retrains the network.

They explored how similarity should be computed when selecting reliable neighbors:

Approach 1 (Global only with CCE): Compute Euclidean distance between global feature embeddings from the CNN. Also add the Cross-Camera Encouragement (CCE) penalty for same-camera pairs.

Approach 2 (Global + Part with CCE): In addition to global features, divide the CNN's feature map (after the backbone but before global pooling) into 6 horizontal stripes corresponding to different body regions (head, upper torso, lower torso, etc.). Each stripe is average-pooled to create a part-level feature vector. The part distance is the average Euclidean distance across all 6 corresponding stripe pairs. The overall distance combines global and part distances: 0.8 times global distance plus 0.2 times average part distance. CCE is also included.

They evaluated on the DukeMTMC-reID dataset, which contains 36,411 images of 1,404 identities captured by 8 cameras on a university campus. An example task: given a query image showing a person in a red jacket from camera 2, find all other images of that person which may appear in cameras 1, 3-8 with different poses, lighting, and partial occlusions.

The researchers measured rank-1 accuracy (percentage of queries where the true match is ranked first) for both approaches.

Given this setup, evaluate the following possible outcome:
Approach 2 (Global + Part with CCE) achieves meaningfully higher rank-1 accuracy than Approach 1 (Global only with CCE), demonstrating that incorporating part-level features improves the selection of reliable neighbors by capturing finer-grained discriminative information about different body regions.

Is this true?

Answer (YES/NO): YES